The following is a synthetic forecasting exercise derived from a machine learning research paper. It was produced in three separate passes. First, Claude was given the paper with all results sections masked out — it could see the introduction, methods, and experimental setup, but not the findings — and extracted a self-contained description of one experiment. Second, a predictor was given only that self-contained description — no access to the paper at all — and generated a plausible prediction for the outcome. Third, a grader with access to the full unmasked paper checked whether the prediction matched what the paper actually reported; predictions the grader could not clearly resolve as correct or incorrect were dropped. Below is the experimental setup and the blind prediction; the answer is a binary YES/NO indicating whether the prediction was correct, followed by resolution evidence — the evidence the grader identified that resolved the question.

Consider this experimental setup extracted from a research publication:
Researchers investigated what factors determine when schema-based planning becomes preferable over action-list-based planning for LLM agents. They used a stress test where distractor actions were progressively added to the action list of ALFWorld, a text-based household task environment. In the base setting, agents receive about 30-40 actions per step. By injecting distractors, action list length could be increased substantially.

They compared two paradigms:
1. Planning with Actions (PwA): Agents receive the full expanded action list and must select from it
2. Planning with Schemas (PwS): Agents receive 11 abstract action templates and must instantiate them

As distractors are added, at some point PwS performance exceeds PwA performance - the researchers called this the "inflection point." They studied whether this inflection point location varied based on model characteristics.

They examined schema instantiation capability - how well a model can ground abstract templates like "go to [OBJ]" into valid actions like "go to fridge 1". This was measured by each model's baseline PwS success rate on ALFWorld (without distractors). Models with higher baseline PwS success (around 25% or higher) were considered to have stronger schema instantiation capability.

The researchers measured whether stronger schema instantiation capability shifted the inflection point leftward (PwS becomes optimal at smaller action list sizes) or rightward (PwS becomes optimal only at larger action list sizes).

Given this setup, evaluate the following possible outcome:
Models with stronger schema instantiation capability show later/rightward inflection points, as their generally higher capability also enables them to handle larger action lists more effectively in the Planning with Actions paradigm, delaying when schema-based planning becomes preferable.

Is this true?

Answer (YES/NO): NO